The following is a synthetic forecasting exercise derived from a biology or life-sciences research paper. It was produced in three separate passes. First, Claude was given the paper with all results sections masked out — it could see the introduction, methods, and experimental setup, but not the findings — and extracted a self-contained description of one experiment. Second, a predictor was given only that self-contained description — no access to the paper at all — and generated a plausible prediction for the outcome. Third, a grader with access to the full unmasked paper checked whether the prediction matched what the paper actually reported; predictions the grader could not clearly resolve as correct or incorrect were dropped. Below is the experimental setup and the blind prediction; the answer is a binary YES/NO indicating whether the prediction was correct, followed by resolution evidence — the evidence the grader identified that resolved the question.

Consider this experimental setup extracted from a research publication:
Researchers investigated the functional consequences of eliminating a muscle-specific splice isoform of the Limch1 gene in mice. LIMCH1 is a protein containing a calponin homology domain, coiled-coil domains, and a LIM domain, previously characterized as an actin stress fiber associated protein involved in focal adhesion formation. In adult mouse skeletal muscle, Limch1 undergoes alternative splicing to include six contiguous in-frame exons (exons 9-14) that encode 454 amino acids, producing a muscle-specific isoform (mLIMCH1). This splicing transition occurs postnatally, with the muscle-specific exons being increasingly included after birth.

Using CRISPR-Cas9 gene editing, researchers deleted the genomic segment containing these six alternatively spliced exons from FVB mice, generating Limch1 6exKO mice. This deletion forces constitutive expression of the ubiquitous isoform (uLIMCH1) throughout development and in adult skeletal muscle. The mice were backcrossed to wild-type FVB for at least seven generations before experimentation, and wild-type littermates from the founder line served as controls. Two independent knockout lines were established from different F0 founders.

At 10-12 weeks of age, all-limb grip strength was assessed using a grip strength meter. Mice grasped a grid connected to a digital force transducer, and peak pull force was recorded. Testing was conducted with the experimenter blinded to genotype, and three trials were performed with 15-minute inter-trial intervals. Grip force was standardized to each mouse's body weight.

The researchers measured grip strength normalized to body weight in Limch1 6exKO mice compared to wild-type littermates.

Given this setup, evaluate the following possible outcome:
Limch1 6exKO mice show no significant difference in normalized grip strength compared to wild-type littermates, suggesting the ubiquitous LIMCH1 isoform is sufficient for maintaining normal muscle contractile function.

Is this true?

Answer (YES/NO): NO